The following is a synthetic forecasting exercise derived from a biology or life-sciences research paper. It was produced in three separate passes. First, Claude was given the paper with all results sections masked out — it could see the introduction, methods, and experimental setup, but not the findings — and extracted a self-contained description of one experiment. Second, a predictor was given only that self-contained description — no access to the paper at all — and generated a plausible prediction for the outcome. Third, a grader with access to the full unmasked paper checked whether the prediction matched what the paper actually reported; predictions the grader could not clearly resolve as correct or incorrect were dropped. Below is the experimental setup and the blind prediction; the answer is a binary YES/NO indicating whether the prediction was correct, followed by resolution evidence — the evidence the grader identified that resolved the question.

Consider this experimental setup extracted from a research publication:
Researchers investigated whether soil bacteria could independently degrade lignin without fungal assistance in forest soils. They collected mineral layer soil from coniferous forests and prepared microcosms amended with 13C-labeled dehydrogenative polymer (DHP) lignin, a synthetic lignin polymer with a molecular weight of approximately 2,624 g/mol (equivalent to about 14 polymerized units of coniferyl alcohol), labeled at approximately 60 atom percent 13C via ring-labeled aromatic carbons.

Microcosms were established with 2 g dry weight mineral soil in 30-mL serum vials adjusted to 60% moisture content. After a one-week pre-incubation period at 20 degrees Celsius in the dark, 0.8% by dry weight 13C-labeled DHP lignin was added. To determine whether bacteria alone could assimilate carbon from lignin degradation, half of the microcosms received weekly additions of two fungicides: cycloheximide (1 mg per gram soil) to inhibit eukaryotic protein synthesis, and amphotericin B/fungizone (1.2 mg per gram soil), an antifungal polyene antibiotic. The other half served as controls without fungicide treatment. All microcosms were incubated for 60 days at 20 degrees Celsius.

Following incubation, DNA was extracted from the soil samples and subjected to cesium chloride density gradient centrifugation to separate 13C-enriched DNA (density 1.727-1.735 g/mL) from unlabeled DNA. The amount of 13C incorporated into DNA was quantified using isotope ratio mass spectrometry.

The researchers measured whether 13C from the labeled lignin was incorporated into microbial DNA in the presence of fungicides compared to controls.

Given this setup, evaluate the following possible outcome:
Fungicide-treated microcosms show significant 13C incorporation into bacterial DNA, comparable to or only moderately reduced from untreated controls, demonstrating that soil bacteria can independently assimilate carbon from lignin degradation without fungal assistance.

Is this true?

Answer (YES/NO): NO